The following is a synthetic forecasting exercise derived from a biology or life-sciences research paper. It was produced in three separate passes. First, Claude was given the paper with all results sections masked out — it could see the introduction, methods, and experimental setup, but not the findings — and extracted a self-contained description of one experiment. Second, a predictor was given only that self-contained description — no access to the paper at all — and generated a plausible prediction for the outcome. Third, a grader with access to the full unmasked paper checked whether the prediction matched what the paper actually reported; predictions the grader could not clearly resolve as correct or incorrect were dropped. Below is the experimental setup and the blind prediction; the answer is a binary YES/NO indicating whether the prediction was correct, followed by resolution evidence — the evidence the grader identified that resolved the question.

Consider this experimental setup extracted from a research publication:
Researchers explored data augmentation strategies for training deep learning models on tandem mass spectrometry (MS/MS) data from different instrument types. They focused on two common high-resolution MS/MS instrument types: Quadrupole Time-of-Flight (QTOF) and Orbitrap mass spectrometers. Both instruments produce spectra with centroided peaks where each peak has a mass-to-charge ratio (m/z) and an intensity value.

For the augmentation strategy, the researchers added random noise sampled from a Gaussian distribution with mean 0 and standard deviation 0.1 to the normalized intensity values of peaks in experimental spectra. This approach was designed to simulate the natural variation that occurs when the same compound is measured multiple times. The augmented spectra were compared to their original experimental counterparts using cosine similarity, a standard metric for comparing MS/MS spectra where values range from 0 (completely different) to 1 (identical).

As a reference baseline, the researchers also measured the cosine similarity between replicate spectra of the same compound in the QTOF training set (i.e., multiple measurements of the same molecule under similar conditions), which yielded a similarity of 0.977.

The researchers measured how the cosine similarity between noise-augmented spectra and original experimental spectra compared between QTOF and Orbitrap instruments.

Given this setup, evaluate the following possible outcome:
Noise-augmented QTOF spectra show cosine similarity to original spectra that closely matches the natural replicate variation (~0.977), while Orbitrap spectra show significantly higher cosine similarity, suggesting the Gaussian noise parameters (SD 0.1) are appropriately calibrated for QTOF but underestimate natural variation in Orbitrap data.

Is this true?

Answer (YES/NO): NO